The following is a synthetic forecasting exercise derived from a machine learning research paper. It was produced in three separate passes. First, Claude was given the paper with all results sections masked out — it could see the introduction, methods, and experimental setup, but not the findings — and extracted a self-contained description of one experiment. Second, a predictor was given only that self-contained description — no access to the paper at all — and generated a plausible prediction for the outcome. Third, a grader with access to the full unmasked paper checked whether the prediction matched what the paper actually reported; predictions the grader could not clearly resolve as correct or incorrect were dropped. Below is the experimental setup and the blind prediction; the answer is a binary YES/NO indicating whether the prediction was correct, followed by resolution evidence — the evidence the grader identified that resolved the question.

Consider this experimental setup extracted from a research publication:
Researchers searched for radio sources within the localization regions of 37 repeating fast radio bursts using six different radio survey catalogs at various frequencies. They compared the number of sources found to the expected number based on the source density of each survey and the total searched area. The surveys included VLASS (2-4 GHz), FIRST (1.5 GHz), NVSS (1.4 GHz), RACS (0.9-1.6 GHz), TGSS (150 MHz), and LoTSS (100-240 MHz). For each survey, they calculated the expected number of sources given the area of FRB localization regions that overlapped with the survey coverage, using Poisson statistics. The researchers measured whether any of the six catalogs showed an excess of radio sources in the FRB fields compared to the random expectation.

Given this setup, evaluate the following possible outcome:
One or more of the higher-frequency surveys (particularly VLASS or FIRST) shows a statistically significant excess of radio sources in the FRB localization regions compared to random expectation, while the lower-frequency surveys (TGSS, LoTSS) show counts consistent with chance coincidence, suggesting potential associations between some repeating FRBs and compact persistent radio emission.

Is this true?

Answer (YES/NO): NO